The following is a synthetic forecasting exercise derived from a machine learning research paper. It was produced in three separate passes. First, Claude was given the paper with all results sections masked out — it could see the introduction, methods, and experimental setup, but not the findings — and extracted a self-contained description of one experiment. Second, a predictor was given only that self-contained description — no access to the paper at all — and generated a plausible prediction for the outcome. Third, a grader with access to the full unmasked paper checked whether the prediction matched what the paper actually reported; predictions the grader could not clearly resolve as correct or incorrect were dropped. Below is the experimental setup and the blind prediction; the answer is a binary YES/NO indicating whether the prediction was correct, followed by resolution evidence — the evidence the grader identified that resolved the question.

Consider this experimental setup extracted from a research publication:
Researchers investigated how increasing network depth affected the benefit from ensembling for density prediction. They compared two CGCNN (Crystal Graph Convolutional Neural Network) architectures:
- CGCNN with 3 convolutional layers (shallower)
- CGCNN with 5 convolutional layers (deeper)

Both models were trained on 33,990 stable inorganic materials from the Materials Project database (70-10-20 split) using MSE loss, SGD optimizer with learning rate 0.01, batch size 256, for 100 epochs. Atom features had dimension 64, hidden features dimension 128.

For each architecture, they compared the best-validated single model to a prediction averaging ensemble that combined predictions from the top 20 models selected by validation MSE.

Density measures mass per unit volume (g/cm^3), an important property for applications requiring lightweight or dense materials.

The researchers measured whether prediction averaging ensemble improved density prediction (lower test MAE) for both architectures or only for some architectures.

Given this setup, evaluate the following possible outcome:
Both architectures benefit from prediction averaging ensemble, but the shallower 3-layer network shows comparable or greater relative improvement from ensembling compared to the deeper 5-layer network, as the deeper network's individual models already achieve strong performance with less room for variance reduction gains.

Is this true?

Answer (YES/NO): NO